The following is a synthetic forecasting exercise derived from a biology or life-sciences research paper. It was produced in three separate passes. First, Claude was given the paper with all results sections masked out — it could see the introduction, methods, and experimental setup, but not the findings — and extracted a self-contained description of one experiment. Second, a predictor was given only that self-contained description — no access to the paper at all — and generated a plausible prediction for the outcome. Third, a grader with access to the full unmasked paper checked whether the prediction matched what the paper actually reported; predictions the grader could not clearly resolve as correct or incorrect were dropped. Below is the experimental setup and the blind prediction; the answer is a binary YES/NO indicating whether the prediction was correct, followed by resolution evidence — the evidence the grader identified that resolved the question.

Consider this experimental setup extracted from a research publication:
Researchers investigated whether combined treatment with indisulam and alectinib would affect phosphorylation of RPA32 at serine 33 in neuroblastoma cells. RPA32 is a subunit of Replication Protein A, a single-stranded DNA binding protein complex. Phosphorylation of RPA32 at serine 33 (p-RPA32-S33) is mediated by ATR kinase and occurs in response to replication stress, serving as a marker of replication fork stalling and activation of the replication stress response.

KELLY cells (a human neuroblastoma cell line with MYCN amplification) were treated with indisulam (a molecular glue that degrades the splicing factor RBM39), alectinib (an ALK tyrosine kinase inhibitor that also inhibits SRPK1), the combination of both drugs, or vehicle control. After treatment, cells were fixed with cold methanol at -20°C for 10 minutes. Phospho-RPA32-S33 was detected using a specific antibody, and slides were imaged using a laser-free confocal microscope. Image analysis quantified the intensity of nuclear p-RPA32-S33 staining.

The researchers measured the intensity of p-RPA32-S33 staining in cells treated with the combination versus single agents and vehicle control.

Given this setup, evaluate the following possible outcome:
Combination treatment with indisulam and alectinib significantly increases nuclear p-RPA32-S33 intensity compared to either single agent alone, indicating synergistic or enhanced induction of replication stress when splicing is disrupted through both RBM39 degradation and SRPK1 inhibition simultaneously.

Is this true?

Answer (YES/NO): YES